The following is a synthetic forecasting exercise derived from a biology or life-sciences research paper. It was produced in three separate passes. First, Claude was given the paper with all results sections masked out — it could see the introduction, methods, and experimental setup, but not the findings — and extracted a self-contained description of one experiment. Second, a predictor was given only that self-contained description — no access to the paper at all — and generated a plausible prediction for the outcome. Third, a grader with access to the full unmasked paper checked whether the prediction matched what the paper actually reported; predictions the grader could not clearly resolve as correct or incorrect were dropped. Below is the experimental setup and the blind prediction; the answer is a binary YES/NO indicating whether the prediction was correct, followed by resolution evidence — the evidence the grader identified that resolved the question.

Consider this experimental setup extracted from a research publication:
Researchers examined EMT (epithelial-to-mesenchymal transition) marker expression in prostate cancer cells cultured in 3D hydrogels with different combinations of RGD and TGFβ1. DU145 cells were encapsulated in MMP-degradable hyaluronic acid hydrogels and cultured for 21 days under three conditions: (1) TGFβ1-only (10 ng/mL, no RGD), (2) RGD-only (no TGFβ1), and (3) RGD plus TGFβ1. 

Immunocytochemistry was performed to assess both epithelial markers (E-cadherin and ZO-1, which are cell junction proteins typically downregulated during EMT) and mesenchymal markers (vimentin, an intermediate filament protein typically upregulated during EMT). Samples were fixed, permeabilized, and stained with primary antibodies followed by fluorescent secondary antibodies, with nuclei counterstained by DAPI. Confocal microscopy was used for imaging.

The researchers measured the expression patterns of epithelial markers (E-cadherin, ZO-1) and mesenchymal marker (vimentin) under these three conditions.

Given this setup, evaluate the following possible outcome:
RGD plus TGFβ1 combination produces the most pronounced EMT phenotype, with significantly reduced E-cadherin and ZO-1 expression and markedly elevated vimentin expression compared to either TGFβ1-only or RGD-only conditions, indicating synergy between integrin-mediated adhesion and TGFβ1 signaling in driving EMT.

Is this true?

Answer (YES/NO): YES